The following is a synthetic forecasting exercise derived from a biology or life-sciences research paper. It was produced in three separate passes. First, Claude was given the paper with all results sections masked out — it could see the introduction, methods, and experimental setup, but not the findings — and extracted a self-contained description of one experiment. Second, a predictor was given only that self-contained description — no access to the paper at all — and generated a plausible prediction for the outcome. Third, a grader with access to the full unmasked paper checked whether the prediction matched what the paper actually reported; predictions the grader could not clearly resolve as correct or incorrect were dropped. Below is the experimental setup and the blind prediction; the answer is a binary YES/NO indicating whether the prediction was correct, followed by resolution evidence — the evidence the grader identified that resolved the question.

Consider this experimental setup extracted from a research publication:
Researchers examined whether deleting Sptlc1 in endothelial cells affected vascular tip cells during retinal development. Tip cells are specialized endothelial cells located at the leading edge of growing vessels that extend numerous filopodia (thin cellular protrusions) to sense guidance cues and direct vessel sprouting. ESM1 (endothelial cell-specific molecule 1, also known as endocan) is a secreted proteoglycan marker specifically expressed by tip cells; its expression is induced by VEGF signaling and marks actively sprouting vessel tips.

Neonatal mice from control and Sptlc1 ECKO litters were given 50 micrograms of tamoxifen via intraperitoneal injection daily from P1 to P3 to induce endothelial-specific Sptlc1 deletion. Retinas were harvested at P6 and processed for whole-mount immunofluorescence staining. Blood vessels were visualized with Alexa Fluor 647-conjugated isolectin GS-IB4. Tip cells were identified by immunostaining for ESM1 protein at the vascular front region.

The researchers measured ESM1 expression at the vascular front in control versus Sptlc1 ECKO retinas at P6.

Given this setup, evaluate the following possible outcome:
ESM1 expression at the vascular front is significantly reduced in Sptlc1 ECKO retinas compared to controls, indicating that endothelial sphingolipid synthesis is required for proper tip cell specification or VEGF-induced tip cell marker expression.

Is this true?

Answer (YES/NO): YES